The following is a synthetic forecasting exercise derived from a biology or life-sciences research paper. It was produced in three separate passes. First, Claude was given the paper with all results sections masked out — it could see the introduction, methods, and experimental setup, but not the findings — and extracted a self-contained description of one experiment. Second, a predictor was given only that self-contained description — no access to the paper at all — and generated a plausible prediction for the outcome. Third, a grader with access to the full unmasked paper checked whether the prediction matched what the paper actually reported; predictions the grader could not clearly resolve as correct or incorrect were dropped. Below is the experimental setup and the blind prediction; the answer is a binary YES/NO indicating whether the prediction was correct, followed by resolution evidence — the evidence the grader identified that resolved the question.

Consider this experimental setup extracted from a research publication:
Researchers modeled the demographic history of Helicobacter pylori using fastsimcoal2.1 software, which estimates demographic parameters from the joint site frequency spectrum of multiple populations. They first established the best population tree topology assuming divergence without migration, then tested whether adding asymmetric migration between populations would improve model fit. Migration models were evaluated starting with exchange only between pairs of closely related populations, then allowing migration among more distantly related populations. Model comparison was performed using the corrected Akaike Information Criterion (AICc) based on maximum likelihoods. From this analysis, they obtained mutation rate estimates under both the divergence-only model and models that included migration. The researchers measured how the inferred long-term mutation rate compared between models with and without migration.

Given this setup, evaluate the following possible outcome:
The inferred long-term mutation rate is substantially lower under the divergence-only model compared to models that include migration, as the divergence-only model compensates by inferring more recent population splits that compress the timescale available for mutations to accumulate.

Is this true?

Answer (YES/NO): YES